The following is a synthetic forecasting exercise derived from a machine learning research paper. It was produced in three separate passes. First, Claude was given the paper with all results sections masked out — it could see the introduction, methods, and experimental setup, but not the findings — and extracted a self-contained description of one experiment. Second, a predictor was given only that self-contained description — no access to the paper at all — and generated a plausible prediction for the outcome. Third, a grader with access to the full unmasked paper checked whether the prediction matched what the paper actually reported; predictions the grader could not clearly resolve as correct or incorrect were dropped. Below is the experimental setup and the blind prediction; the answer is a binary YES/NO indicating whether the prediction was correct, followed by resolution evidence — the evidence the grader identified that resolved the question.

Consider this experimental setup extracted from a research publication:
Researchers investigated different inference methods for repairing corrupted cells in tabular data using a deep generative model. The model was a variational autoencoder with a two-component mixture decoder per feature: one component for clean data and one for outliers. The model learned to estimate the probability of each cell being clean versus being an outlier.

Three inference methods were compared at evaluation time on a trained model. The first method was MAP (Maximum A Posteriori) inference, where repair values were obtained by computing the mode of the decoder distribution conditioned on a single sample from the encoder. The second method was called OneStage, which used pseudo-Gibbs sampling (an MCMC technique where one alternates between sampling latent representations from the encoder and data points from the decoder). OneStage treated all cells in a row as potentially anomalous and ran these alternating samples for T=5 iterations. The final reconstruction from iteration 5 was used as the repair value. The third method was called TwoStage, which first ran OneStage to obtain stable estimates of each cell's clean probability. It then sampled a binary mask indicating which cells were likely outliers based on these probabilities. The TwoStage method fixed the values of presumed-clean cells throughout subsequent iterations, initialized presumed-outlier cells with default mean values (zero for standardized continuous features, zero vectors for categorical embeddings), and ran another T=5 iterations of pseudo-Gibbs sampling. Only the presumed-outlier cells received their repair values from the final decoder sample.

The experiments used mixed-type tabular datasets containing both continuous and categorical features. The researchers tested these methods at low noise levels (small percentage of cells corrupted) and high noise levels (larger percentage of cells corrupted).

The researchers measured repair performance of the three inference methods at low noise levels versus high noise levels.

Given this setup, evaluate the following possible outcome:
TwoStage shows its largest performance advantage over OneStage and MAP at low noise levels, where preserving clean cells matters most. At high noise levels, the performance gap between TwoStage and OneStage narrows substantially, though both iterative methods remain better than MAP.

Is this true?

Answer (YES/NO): NO